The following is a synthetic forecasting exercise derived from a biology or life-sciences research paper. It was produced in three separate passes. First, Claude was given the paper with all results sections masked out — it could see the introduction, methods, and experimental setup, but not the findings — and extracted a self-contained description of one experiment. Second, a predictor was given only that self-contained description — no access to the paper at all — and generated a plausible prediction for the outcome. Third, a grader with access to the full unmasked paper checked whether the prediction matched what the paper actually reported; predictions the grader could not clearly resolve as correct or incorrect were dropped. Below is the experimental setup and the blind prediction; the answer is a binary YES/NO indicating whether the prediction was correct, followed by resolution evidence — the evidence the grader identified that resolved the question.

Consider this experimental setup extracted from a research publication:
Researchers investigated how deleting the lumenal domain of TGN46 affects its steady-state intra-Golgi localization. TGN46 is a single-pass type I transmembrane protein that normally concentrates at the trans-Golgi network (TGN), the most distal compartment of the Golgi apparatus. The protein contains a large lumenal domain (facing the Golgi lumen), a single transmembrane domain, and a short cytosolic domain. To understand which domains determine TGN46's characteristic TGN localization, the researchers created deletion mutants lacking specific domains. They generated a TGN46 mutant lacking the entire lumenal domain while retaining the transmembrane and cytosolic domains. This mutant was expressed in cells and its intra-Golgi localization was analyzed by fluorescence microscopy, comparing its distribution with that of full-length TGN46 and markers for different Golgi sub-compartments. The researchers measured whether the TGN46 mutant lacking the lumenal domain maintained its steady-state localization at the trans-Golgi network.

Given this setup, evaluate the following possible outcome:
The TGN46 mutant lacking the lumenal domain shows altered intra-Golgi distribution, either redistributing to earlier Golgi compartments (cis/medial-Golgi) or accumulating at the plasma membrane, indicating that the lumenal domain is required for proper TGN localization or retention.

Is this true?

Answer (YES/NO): NO